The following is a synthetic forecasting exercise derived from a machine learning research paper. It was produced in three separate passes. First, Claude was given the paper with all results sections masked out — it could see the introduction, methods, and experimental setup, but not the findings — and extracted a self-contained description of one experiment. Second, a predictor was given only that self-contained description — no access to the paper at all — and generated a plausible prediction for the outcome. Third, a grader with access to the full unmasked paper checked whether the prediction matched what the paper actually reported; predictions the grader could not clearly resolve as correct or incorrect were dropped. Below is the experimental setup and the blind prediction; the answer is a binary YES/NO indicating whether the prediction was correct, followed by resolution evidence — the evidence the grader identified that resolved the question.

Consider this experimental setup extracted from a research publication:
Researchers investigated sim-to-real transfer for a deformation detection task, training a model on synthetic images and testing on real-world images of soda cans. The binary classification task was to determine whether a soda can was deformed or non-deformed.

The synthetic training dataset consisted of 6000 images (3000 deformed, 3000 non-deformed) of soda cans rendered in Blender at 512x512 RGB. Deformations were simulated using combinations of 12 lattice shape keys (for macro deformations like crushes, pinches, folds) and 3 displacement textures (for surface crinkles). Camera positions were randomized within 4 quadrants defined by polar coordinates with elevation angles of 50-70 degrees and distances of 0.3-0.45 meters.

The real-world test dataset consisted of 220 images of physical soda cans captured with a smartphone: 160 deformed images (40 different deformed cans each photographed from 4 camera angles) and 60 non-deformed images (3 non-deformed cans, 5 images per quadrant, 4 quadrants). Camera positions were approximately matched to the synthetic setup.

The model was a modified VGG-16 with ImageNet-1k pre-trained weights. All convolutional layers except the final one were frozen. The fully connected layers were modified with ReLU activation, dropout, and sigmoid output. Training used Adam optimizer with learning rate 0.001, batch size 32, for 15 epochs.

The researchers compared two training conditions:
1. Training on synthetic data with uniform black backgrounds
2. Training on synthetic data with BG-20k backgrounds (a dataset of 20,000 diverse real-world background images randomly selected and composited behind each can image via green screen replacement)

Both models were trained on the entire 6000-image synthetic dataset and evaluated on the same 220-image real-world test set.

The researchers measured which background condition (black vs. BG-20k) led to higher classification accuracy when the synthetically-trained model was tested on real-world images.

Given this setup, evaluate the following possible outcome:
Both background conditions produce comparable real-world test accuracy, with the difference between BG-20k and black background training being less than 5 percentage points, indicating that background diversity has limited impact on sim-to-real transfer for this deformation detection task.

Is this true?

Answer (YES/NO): NO